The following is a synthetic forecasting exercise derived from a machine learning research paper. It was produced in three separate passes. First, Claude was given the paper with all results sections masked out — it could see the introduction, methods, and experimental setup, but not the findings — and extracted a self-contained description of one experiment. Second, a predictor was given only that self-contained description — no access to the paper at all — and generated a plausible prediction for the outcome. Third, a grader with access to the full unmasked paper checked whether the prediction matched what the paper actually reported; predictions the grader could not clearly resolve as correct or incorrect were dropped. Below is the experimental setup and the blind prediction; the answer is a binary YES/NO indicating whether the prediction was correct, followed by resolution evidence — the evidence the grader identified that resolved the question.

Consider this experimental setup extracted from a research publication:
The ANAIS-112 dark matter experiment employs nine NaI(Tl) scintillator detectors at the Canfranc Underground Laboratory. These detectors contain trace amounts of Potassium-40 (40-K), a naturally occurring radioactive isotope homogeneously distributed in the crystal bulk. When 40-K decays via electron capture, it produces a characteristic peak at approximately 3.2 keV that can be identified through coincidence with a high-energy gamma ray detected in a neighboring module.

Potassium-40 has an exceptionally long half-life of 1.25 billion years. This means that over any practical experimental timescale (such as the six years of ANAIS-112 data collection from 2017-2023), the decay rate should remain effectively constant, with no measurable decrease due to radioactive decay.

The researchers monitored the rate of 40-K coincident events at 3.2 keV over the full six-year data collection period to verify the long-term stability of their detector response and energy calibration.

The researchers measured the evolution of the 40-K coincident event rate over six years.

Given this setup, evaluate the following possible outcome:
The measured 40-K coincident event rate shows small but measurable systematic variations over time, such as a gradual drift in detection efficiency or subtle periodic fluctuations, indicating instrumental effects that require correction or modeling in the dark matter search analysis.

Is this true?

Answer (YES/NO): NO